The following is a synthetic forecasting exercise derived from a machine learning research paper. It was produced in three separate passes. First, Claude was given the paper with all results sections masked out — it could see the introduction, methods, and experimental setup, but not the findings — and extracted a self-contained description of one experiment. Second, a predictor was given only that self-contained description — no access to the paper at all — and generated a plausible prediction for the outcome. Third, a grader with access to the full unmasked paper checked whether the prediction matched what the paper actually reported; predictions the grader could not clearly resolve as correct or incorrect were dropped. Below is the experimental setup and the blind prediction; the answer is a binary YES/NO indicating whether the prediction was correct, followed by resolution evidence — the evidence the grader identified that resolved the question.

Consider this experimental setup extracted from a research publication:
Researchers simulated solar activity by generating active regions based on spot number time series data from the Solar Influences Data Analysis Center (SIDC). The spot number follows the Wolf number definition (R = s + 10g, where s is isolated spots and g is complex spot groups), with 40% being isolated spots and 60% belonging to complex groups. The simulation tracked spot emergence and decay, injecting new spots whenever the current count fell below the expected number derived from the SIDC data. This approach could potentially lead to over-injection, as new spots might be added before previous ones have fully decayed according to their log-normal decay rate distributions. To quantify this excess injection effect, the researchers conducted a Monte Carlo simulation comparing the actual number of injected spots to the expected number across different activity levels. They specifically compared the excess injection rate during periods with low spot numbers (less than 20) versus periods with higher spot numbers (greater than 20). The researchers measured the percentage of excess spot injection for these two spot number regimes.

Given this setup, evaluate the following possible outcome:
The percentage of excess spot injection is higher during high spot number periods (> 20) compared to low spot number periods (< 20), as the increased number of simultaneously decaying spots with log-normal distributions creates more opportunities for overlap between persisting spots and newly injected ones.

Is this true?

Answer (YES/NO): NO